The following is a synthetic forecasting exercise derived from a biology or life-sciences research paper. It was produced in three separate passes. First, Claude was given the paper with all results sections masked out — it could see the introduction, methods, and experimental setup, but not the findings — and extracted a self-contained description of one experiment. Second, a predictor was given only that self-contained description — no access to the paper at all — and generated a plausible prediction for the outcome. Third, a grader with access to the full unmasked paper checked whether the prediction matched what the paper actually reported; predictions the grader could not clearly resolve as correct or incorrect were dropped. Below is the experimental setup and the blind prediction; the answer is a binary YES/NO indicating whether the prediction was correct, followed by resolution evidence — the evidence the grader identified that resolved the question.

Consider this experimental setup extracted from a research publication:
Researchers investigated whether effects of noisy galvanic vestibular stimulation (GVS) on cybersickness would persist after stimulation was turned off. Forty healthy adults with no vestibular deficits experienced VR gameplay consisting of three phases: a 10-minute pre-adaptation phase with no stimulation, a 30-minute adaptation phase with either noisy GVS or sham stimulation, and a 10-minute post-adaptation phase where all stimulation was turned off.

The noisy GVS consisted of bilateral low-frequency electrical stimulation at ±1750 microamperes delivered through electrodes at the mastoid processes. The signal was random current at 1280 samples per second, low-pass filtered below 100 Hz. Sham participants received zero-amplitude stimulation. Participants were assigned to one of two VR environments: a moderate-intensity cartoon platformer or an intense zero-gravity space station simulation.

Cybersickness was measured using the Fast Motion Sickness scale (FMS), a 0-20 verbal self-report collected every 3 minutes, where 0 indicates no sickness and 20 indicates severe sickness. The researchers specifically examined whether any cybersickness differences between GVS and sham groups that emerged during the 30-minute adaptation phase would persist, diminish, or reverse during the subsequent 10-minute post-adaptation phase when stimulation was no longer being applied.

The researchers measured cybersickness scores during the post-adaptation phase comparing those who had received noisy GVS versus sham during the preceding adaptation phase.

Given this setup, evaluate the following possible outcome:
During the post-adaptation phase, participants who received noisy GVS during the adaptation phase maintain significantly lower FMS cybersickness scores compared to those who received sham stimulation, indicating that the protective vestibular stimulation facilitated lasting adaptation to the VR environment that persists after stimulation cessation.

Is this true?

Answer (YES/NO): NO